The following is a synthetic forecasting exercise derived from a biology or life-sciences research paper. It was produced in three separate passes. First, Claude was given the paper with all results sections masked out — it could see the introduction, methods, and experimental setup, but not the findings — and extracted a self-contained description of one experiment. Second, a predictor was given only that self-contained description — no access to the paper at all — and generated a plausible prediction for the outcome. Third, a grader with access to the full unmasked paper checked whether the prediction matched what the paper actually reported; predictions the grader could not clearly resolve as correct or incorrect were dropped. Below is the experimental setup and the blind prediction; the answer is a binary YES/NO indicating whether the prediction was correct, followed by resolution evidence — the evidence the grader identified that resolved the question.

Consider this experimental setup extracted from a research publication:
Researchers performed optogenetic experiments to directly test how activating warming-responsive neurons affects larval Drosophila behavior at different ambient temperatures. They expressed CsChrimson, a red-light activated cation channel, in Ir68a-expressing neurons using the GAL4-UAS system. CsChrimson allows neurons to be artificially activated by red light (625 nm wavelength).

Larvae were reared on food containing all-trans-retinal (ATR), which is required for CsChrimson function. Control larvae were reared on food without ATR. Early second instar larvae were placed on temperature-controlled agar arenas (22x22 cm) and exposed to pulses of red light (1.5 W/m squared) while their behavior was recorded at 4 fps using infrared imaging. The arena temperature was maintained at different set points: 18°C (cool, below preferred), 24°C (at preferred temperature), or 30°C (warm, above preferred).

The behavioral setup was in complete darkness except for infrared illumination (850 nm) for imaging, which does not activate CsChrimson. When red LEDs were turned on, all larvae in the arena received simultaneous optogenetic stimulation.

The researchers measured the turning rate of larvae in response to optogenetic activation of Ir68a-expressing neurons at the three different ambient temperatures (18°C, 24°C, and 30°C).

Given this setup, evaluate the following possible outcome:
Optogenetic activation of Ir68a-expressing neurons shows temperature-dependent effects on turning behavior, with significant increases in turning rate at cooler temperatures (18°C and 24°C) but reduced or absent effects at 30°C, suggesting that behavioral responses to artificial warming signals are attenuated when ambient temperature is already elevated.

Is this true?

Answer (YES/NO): NO